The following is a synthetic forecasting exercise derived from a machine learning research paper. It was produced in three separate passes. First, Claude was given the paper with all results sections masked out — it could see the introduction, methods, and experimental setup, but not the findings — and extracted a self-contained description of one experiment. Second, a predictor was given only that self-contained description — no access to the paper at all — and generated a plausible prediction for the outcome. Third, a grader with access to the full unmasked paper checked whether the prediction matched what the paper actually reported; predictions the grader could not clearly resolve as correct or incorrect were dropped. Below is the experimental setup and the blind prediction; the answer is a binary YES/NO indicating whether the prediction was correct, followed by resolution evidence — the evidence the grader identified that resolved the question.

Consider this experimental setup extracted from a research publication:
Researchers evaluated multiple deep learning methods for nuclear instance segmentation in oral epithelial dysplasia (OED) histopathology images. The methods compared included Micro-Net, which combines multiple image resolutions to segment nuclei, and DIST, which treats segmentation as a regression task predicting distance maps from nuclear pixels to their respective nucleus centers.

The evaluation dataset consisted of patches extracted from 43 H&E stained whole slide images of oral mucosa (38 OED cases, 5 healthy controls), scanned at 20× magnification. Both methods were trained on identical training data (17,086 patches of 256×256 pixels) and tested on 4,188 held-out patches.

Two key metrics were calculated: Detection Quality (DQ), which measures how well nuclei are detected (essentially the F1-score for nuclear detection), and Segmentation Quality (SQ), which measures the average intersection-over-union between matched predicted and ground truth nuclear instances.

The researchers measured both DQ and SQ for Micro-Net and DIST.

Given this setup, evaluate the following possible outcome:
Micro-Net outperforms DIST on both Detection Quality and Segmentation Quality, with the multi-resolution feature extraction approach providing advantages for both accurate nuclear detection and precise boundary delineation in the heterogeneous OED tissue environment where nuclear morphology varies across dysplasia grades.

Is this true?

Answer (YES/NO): YES